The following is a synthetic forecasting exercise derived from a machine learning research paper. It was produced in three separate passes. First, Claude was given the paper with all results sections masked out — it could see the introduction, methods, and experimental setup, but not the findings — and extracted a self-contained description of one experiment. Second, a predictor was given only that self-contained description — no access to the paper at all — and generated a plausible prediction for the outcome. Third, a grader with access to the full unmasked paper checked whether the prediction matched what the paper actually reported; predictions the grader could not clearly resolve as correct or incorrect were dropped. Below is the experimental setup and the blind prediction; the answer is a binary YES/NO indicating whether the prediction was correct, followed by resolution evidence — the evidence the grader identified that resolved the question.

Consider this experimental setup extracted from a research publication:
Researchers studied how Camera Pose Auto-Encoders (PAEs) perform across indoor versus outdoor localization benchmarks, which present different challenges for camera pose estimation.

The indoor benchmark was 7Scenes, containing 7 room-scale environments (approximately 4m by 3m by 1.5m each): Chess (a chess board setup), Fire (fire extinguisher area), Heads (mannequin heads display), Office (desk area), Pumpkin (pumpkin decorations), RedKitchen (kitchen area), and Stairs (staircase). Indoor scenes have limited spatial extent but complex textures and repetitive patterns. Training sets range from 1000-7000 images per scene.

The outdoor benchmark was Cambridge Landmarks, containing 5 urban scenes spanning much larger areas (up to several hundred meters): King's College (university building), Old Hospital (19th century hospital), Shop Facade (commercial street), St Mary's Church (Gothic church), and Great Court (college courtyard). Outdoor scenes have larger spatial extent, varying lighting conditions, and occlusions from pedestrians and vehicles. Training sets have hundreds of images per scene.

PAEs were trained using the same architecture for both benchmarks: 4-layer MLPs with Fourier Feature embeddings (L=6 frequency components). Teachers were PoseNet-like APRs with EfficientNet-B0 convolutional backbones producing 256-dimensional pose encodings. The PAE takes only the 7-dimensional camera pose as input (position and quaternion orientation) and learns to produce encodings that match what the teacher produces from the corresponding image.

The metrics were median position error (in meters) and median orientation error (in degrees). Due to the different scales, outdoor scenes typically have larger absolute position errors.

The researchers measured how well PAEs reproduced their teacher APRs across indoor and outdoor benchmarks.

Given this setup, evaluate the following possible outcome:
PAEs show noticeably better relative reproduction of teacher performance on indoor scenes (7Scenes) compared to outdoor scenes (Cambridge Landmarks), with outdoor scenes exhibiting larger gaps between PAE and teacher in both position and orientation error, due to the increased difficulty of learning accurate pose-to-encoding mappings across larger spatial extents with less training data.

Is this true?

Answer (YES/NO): NO